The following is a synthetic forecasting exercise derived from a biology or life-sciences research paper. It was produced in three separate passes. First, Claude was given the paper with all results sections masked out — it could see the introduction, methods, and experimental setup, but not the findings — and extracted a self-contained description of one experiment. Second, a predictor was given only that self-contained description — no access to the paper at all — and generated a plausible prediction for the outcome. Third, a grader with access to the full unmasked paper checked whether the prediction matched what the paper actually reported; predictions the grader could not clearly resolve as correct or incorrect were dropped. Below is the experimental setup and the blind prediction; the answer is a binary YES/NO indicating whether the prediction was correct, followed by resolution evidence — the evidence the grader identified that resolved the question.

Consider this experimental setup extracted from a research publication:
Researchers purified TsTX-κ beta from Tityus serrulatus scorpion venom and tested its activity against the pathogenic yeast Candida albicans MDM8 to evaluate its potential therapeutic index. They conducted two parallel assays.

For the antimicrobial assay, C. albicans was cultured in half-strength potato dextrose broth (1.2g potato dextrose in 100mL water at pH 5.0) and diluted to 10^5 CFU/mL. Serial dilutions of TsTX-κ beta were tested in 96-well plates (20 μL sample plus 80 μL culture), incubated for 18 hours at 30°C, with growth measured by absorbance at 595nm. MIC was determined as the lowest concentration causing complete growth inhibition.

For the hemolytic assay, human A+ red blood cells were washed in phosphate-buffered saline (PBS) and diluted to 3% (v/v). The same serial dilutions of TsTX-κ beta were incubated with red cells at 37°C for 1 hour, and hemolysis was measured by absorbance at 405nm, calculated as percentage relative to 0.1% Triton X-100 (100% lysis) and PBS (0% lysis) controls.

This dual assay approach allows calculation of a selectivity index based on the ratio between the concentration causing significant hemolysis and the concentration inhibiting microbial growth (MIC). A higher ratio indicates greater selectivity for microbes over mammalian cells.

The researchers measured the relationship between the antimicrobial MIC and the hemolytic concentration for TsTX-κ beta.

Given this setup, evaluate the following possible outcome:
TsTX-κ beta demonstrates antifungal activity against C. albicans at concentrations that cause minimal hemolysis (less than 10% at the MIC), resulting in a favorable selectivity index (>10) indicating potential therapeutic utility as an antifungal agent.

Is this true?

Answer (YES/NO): NO